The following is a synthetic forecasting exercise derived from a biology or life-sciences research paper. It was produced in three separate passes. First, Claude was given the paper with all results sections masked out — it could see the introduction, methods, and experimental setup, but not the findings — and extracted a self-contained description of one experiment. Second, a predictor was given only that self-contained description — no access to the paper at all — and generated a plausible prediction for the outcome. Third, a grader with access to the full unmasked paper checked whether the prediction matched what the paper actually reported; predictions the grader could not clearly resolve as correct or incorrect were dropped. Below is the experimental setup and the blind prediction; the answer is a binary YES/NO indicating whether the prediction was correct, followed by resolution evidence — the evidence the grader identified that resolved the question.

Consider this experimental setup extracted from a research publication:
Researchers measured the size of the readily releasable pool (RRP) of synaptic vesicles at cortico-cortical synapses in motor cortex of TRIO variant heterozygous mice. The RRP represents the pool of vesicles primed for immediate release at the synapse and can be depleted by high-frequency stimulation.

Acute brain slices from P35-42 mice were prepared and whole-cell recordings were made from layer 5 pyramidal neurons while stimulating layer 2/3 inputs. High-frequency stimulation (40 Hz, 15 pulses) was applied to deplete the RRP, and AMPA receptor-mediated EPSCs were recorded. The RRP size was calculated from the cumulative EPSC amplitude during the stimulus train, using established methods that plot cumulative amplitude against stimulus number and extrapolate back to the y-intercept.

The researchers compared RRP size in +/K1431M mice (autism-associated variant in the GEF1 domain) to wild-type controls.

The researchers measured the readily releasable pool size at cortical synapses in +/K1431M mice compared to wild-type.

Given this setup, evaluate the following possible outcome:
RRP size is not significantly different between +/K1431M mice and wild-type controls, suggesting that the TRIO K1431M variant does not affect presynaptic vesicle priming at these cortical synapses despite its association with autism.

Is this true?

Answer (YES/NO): YES